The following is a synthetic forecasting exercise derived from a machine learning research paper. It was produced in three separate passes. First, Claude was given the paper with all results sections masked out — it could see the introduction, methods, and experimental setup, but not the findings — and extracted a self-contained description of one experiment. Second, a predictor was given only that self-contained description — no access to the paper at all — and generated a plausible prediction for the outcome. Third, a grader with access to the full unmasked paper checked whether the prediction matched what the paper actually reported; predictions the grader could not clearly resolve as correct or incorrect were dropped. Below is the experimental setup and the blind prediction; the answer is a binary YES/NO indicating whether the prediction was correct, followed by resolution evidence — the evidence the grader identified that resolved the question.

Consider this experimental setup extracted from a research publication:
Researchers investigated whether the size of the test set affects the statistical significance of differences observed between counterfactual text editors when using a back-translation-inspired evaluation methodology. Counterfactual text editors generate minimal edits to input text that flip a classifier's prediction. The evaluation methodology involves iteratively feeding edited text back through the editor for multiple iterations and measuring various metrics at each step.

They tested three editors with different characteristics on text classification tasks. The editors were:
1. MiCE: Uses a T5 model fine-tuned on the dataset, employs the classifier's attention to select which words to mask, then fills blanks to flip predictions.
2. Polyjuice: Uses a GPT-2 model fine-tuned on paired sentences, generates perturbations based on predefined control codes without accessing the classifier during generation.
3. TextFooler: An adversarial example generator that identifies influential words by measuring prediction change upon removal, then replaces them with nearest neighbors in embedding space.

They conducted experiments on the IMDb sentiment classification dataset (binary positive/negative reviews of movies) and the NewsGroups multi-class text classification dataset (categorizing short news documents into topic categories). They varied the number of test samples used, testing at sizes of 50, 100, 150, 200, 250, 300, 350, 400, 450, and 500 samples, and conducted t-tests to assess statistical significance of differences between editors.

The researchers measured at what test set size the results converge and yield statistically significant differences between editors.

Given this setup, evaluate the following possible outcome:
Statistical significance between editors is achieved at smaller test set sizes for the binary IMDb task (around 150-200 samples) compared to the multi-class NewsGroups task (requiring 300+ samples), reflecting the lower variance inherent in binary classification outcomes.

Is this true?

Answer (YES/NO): NO